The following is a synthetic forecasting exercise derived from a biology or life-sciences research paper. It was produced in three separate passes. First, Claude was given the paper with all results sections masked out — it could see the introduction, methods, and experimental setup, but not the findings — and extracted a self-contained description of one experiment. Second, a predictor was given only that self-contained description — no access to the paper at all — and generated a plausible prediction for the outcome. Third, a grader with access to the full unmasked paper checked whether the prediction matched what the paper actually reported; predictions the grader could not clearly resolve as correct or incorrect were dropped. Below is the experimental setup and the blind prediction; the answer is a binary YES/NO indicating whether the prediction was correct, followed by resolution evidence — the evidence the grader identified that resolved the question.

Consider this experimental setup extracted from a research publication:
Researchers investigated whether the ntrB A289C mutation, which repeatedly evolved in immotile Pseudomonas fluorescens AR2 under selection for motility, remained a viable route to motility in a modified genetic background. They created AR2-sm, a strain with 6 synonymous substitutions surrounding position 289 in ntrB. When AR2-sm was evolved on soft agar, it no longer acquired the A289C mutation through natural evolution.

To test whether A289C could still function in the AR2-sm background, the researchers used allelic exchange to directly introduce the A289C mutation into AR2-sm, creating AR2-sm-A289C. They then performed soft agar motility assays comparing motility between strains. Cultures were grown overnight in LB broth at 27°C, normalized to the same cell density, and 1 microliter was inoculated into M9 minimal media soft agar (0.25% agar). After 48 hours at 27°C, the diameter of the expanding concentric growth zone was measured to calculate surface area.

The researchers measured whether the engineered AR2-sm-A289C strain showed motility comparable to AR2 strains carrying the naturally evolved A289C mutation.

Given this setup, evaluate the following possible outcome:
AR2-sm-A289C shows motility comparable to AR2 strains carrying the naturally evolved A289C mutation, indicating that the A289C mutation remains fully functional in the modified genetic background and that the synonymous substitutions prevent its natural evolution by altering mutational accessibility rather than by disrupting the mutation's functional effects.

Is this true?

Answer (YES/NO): YES